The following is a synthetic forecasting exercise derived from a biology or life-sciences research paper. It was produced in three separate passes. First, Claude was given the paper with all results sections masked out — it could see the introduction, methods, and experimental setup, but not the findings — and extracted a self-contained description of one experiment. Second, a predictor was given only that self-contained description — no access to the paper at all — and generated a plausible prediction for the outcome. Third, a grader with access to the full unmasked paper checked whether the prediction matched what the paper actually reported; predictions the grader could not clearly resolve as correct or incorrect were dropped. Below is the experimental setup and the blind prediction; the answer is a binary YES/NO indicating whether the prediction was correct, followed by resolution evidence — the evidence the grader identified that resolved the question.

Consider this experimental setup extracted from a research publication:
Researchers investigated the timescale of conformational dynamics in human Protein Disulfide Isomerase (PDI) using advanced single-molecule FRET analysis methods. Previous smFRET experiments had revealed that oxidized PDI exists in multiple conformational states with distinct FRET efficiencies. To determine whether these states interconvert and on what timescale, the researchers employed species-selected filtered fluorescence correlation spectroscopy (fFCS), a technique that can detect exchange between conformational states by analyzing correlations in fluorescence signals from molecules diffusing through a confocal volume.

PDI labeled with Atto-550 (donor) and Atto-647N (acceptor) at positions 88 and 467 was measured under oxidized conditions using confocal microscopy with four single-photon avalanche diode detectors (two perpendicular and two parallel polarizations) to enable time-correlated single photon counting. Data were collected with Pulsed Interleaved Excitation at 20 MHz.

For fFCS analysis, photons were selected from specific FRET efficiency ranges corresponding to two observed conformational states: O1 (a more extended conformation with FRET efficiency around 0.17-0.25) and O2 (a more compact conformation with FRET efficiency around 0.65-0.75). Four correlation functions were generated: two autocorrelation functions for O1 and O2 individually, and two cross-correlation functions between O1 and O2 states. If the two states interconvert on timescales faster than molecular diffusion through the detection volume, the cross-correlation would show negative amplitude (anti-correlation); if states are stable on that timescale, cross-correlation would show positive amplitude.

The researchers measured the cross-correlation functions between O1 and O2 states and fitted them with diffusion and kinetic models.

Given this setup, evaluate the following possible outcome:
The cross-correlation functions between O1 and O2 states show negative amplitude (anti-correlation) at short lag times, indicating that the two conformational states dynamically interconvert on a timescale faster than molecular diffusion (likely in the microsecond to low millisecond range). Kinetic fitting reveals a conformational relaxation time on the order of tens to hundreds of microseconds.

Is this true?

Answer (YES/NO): YES